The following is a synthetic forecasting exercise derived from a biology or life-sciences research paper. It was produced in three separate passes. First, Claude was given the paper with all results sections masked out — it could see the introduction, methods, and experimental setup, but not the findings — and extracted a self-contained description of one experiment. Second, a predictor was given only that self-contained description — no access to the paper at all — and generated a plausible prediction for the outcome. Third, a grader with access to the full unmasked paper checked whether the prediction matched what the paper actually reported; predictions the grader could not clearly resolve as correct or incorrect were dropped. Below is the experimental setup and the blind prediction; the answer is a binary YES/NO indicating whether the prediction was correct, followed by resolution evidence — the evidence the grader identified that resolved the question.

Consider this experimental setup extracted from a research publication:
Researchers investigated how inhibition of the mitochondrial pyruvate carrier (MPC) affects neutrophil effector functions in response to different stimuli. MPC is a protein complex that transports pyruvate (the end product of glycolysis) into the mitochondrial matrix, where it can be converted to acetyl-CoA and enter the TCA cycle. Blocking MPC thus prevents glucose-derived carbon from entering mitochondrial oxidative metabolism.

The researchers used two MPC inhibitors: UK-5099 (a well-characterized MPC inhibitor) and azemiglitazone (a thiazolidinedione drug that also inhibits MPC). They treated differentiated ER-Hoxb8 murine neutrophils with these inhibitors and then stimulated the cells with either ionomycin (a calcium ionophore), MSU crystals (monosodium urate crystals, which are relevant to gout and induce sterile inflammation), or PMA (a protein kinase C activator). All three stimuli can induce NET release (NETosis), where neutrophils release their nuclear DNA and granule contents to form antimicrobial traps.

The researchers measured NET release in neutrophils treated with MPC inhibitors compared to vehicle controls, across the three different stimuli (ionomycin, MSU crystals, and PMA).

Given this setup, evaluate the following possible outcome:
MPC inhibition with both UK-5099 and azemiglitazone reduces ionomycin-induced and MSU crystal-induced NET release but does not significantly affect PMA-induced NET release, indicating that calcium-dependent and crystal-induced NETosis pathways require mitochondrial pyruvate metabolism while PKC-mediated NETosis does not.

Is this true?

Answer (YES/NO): NO